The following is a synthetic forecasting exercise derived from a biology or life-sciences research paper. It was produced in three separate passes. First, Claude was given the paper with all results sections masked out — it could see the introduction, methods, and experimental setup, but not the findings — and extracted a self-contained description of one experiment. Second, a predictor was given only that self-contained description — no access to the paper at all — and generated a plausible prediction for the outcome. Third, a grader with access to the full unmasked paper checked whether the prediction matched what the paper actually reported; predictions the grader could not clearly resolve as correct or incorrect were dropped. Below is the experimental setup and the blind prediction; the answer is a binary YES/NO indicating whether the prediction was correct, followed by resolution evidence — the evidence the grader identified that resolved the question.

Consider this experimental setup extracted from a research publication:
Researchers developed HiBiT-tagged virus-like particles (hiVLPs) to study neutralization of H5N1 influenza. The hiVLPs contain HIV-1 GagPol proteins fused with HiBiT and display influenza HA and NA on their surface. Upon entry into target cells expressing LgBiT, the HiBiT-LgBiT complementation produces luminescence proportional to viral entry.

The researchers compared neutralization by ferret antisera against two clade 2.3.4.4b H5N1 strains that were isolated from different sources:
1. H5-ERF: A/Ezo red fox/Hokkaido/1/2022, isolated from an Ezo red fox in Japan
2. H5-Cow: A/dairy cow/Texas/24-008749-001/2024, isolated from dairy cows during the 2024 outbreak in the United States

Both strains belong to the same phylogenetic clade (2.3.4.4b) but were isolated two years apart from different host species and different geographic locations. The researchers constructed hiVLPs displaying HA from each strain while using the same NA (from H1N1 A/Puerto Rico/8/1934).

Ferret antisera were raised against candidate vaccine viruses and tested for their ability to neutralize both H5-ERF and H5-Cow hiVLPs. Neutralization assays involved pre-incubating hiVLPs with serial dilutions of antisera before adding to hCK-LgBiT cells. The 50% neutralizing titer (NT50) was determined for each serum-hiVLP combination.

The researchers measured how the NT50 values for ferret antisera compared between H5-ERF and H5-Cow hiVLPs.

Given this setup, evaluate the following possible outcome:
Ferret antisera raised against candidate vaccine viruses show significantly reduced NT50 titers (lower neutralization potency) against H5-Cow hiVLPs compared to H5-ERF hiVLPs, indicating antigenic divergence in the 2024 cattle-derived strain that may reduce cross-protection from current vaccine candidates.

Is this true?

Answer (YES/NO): NO